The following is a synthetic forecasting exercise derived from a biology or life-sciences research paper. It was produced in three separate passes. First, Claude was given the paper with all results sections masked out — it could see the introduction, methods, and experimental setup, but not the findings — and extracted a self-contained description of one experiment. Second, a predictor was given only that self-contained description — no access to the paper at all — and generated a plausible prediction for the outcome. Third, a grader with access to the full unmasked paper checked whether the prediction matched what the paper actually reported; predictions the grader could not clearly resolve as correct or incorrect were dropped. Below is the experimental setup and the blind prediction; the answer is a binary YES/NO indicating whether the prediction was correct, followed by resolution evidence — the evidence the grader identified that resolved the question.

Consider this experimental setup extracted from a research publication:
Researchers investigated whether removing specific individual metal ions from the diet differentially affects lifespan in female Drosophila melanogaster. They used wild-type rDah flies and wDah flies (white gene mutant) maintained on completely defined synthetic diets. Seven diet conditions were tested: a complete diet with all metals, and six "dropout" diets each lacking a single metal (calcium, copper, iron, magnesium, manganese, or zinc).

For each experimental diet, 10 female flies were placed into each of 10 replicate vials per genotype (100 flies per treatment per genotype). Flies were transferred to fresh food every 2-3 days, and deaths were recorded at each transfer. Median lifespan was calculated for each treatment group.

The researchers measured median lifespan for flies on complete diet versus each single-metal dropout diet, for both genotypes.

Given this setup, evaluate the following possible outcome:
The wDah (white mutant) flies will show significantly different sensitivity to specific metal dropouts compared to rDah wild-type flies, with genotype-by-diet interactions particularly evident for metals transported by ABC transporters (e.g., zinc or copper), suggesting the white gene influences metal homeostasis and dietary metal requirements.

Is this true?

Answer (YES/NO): YES